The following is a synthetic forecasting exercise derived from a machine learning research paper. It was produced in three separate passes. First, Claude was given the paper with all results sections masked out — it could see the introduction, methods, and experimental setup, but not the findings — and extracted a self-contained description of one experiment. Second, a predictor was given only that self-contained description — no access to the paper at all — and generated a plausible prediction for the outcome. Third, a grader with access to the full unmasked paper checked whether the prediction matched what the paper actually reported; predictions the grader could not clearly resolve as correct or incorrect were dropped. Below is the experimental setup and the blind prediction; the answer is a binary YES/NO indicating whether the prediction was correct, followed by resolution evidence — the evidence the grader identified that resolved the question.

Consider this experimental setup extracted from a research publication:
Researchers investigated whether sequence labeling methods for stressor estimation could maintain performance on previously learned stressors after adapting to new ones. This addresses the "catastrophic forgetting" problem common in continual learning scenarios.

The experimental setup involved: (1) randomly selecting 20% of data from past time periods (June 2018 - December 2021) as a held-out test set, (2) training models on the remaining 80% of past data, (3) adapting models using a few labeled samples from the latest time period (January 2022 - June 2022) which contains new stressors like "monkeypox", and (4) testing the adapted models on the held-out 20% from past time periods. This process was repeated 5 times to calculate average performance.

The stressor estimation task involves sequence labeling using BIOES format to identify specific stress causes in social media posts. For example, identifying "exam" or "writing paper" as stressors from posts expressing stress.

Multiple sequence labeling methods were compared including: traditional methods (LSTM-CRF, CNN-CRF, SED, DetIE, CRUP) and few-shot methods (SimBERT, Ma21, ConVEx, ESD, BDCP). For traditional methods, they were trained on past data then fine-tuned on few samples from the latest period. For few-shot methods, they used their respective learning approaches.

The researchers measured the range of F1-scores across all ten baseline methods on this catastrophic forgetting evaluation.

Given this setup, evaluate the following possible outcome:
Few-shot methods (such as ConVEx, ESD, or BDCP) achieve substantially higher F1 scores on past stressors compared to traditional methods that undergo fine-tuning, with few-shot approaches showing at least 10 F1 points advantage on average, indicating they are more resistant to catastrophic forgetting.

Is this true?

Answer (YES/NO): NO